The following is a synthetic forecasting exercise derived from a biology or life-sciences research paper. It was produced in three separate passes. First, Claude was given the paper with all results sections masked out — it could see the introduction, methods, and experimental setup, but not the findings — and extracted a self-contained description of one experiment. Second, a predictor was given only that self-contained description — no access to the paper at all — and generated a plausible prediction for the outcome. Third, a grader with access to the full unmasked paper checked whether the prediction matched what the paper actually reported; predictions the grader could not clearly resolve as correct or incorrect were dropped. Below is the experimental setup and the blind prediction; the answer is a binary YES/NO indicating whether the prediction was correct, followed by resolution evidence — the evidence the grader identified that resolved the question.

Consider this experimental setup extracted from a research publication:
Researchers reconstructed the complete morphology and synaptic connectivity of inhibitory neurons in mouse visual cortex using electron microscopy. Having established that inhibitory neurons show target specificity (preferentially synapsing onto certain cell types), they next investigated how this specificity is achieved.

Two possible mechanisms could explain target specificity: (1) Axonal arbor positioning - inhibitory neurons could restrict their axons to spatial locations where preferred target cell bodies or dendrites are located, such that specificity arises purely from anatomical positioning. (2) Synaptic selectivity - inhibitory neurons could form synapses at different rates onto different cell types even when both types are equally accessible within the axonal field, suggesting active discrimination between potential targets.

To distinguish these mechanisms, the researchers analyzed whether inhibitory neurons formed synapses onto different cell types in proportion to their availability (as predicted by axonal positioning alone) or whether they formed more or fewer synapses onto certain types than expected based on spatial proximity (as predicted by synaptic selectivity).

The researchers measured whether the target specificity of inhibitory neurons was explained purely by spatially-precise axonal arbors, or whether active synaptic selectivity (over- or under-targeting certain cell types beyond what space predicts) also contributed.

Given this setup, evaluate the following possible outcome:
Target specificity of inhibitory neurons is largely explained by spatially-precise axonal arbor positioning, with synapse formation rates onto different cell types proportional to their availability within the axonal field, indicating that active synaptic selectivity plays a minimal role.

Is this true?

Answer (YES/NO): NO